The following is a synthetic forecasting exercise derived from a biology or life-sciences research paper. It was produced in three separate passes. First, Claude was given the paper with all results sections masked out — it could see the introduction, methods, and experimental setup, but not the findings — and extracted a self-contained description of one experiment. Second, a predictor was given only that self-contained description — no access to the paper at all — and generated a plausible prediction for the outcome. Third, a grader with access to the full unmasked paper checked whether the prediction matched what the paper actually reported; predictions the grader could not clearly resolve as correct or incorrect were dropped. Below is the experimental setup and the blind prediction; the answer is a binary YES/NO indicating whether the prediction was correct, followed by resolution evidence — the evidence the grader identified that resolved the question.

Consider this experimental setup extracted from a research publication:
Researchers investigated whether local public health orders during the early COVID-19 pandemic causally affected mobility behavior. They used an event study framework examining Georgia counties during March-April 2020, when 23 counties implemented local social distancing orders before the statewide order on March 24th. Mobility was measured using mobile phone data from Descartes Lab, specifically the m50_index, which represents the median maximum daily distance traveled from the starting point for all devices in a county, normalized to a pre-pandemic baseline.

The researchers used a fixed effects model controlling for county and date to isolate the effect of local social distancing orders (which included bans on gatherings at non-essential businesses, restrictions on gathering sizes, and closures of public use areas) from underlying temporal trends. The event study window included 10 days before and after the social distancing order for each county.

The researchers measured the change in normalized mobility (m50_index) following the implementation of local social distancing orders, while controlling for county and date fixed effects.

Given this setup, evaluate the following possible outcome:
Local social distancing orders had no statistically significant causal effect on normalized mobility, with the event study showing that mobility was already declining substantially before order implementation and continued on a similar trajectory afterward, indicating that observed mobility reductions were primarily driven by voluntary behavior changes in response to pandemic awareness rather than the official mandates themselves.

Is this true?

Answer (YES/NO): NO